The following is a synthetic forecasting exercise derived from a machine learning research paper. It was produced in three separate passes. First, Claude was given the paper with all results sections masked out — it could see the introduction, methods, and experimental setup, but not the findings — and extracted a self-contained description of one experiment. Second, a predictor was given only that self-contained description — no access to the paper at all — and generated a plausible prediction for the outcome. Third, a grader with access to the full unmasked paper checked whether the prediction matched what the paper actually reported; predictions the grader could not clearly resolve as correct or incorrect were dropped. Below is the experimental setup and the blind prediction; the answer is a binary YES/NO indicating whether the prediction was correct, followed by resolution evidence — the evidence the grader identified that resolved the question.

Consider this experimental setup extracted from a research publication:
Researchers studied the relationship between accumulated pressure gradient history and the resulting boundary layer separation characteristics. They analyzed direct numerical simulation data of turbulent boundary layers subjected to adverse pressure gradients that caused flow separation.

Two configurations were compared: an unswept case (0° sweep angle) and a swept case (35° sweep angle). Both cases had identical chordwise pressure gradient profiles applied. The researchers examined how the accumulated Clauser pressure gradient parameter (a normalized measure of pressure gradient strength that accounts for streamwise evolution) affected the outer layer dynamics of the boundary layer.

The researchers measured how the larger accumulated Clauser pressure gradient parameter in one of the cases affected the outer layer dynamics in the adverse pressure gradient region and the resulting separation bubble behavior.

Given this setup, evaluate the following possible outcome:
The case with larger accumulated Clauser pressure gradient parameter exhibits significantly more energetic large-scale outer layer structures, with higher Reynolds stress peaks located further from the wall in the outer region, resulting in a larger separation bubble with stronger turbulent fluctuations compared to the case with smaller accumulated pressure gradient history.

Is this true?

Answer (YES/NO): NO